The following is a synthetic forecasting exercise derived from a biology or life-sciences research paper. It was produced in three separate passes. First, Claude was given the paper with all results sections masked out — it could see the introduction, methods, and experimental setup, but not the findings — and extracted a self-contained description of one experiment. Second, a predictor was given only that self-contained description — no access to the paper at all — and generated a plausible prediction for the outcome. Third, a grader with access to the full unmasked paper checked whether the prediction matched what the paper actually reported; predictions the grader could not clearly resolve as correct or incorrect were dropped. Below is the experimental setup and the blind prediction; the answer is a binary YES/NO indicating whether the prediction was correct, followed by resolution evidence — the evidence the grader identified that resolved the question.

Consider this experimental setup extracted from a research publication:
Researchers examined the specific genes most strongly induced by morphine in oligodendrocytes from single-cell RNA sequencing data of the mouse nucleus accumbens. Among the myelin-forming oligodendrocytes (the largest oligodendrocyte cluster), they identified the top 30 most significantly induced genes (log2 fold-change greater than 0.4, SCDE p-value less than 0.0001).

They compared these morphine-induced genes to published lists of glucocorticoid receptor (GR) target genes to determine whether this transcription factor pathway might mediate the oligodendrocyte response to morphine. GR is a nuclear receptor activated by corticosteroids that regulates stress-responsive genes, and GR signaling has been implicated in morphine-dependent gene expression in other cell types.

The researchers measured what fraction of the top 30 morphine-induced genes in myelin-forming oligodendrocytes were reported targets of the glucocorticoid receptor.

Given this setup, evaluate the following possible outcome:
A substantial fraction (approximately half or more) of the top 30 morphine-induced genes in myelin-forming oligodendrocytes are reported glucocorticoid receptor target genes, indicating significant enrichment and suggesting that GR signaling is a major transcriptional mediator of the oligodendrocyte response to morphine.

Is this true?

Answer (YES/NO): NO